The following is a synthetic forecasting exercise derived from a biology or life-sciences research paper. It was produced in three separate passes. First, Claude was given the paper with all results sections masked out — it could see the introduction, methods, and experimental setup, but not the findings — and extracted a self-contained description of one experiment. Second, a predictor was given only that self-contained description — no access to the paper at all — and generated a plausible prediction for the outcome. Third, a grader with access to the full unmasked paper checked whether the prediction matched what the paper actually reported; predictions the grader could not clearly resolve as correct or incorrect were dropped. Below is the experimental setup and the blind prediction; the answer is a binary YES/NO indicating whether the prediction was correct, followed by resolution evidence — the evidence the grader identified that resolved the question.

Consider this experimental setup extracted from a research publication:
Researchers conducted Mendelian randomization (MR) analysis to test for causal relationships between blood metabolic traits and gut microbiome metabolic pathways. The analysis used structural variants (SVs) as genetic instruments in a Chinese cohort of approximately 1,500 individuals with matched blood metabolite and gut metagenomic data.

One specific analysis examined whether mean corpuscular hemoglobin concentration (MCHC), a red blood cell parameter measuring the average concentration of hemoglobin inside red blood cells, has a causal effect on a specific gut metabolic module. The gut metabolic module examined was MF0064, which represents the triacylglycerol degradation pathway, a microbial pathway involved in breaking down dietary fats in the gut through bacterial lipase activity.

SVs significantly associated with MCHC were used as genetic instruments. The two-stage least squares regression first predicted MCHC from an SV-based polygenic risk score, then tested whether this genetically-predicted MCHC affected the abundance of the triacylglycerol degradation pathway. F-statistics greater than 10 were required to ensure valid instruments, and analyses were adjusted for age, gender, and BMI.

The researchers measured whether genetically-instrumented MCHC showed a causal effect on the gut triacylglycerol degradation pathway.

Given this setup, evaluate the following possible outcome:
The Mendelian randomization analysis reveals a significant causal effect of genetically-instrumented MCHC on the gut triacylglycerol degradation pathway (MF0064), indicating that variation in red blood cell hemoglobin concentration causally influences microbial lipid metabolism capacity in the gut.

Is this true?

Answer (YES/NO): YES